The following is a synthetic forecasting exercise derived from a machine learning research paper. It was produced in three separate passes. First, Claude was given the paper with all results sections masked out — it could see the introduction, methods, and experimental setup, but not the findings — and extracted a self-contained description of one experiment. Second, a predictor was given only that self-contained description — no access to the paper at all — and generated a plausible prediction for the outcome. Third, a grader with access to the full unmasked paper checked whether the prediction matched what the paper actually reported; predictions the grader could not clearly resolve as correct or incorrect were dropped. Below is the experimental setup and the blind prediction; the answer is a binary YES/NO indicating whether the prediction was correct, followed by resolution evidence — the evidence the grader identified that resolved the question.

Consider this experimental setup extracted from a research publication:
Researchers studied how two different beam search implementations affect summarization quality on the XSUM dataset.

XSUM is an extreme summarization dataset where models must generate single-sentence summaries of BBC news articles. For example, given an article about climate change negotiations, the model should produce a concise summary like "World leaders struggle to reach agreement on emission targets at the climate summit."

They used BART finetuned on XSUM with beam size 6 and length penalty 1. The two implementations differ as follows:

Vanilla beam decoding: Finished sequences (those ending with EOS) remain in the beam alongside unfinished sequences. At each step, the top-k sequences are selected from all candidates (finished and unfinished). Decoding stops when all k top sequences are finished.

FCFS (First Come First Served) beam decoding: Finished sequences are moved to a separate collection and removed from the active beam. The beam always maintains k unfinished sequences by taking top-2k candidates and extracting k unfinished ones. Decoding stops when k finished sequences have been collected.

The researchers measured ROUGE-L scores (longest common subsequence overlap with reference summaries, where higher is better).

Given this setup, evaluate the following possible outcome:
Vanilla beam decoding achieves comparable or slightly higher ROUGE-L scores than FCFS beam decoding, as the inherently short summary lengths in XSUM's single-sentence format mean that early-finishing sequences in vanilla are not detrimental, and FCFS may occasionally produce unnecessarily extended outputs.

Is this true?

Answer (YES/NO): NO